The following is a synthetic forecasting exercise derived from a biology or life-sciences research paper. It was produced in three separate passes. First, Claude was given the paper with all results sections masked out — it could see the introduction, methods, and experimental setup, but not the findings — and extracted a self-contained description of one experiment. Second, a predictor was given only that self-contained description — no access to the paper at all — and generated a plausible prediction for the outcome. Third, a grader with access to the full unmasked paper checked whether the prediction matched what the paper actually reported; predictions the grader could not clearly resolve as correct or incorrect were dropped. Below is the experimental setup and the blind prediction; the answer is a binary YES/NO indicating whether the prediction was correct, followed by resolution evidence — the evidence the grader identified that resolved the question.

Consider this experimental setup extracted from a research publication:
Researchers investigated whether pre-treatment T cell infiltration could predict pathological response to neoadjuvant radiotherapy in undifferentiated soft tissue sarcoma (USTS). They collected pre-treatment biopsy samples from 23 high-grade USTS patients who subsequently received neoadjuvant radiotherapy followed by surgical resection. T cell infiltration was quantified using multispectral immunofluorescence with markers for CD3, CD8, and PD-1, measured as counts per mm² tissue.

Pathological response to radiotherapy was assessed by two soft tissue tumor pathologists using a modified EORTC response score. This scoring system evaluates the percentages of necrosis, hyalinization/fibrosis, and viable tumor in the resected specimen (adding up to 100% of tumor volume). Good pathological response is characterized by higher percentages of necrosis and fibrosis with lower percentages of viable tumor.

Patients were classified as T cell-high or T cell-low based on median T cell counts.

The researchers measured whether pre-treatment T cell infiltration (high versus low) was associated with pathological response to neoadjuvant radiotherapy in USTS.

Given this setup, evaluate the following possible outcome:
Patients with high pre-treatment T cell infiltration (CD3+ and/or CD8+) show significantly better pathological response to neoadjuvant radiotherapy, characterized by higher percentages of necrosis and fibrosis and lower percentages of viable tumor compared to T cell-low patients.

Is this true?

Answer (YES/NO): NO